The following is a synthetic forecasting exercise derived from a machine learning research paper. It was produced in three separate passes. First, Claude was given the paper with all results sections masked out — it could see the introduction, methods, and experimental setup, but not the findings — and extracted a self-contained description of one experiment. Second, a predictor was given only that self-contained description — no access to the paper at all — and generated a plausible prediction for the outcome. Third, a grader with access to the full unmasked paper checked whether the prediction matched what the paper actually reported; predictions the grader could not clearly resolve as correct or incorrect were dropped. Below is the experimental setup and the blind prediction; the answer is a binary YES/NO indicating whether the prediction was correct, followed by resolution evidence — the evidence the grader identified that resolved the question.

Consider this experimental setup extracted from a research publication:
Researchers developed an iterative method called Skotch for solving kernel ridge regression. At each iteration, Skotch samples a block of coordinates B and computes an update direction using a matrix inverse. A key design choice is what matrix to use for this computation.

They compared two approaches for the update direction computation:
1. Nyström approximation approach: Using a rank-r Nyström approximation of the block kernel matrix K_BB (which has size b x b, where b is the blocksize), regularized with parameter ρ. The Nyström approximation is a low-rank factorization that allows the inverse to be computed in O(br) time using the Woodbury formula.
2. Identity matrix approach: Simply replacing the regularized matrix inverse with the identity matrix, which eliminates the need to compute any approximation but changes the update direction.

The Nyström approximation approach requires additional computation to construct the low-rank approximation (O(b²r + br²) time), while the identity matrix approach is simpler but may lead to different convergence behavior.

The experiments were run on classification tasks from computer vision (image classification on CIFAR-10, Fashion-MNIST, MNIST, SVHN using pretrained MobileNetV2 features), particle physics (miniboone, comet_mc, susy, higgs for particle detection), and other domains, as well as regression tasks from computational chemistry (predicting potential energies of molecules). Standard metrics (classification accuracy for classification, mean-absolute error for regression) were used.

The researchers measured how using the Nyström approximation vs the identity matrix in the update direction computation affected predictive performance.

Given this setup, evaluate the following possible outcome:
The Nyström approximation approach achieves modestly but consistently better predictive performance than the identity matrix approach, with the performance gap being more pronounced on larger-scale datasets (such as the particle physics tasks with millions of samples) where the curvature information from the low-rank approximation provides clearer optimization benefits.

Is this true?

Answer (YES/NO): NO